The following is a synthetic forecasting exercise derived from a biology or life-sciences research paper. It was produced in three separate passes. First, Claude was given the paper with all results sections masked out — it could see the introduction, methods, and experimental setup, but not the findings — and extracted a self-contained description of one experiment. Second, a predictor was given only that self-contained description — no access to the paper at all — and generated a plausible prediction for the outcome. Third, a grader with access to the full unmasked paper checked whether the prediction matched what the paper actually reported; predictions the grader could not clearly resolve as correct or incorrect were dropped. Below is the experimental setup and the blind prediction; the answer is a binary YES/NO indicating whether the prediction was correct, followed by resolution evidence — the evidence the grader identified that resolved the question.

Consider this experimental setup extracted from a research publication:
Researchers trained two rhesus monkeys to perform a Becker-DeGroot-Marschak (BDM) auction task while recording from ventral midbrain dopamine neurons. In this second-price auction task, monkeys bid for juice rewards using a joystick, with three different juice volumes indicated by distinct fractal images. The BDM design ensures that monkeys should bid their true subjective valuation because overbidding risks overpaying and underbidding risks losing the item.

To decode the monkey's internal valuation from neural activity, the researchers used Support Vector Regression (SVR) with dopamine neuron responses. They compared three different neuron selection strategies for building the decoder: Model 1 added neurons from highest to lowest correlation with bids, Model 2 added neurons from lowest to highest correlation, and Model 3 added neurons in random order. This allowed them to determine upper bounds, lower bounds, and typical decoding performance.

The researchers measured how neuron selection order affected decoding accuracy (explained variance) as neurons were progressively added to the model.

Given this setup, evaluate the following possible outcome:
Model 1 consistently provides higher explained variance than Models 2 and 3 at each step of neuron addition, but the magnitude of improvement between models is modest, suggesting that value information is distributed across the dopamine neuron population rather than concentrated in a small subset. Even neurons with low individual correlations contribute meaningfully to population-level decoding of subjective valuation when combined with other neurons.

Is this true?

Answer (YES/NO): NO